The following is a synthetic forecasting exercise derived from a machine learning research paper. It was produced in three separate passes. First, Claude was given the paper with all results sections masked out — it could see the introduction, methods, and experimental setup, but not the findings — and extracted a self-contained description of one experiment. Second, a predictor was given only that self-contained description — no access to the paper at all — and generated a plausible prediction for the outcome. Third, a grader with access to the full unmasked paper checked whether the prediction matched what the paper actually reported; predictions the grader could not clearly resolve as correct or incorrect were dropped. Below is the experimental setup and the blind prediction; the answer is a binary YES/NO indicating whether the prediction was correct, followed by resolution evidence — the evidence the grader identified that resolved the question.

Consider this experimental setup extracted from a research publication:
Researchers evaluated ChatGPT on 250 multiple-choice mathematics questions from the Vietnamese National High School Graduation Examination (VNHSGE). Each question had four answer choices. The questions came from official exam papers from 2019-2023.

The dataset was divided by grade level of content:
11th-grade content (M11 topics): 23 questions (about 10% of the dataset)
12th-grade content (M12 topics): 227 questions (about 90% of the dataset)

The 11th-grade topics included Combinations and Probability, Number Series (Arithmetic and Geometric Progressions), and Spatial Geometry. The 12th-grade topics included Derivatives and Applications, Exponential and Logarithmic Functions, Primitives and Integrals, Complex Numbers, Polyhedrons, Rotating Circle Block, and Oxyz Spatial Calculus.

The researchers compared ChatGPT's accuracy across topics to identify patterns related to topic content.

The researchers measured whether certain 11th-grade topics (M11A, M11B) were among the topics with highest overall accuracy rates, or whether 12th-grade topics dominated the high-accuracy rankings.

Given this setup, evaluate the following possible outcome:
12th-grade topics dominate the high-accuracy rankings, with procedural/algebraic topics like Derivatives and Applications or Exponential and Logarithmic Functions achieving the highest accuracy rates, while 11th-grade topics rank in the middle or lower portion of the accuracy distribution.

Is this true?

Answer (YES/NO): NO